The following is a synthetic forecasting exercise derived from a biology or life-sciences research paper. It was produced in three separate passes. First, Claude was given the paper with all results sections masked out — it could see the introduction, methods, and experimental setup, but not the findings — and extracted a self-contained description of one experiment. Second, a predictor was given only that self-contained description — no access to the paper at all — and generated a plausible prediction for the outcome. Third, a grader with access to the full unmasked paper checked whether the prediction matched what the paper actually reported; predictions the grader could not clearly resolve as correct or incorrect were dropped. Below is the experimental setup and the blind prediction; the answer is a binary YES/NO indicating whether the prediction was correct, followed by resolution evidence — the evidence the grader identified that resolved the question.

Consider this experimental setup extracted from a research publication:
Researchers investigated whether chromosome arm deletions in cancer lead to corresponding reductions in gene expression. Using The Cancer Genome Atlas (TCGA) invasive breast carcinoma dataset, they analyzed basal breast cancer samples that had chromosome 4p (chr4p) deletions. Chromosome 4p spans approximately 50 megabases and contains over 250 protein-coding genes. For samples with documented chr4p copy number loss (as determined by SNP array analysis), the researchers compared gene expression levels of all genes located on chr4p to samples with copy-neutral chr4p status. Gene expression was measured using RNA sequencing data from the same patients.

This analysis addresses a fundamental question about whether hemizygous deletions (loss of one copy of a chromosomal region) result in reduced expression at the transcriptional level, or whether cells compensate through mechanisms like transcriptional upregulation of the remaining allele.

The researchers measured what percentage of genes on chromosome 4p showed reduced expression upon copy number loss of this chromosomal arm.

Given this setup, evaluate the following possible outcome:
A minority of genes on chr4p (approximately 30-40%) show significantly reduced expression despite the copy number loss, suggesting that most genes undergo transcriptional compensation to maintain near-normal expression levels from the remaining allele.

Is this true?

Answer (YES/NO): NO